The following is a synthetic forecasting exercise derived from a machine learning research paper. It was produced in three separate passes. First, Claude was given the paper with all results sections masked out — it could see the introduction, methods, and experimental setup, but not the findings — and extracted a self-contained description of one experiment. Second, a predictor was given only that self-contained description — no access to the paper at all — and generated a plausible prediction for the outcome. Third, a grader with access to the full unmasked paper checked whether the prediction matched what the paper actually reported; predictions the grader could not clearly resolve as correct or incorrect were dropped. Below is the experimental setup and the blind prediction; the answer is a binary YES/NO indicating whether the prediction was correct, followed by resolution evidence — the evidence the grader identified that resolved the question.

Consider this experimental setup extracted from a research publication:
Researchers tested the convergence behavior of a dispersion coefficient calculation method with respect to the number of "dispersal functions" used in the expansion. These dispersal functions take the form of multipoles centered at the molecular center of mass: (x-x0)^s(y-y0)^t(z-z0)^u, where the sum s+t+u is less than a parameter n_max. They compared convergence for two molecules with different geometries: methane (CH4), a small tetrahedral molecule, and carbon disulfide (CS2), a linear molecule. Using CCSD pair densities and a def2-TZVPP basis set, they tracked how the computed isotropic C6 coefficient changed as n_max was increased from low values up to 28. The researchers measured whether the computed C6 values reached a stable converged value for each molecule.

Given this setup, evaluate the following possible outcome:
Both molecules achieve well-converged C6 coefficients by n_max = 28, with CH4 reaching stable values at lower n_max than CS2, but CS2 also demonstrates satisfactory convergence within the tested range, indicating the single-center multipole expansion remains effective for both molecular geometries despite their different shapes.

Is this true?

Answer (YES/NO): NO